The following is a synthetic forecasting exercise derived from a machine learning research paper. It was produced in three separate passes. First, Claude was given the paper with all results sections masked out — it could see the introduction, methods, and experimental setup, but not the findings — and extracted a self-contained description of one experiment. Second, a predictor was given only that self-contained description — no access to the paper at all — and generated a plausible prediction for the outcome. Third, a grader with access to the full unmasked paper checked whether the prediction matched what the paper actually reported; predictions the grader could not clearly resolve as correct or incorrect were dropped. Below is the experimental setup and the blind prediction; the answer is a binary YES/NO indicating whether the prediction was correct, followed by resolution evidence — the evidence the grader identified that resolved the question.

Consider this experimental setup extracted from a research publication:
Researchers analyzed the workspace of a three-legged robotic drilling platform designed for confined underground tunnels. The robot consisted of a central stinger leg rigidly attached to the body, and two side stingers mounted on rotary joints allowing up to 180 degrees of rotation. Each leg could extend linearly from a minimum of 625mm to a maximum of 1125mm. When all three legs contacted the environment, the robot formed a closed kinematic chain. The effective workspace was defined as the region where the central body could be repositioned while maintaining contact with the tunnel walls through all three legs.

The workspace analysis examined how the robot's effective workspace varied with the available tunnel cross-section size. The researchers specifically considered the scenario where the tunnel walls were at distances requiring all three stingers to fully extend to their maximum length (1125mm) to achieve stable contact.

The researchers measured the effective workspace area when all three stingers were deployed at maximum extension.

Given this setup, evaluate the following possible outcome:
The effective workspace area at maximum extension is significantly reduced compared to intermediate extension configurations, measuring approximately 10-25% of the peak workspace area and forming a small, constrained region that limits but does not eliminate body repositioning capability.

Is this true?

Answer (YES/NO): NO